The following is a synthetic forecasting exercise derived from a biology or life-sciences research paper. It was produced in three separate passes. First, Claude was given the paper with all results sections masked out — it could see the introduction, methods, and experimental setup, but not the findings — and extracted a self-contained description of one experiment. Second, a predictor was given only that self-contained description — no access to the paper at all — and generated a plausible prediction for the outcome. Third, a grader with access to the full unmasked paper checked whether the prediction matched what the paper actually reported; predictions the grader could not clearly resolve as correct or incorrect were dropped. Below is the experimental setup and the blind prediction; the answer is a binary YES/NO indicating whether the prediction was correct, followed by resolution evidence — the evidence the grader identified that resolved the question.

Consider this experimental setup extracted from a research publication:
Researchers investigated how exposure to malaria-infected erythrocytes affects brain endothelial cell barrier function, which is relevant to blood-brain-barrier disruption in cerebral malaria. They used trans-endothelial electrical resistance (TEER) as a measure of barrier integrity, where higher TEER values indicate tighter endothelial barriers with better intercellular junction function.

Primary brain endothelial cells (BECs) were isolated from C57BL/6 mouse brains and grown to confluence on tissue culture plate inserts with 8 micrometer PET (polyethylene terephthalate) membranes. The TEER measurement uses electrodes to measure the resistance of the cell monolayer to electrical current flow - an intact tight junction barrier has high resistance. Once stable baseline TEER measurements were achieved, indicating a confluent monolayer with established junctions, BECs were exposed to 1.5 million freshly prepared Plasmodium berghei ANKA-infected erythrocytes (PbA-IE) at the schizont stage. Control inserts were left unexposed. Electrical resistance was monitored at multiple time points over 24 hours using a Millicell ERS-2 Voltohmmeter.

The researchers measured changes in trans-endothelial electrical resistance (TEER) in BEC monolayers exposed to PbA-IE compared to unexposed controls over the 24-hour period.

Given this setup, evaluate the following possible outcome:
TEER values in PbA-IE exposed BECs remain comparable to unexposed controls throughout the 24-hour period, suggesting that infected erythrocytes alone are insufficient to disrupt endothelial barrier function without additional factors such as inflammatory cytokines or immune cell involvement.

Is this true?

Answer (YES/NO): NO